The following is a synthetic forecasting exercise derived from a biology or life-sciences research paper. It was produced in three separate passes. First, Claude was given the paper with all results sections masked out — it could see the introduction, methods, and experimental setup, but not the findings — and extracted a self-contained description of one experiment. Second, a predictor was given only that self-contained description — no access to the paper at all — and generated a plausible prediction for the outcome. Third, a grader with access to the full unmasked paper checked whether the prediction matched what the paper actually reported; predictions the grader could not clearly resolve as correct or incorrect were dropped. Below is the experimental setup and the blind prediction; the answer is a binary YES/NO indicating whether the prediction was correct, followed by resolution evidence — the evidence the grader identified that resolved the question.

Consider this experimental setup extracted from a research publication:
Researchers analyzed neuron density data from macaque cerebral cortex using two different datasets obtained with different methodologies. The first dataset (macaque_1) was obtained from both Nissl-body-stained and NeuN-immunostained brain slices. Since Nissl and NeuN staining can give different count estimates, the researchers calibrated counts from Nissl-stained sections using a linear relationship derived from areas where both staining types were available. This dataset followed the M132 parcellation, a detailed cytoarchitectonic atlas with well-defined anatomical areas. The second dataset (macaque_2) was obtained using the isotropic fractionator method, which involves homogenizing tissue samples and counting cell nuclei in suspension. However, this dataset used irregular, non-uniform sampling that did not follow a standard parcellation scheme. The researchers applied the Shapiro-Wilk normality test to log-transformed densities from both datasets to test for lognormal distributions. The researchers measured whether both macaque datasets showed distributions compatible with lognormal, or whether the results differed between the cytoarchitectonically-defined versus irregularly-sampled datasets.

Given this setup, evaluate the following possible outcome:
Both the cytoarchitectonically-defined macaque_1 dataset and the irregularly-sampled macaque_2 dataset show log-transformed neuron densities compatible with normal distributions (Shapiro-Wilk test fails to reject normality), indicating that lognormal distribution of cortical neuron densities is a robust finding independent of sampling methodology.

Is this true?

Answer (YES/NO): NO